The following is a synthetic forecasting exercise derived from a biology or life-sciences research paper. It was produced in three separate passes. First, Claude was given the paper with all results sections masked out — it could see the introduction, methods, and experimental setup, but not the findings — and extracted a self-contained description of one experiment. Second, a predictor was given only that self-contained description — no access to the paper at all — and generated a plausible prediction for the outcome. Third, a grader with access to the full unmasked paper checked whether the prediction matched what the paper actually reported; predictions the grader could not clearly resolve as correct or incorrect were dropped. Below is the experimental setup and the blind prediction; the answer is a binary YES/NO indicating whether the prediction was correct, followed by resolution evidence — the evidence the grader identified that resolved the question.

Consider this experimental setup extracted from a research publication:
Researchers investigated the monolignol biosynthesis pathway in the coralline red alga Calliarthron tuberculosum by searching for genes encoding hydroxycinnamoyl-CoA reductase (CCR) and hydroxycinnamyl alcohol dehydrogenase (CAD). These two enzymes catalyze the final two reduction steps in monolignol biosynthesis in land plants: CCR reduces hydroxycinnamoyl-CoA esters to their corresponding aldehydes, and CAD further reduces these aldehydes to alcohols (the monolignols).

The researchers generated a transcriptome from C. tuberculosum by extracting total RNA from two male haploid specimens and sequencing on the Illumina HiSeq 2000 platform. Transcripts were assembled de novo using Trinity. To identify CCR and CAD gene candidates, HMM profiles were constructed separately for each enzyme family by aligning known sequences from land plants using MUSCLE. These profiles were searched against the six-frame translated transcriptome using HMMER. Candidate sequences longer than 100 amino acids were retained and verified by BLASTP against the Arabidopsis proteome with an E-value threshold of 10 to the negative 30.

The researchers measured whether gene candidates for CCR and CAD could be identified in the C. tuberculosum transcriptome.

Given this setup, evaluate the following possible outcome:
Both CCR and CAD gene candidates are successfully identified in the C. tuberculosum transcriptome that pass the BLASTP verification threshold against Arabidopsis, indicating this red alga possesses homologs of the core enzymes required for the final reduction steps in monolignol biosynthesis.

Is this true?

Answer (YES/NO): YES